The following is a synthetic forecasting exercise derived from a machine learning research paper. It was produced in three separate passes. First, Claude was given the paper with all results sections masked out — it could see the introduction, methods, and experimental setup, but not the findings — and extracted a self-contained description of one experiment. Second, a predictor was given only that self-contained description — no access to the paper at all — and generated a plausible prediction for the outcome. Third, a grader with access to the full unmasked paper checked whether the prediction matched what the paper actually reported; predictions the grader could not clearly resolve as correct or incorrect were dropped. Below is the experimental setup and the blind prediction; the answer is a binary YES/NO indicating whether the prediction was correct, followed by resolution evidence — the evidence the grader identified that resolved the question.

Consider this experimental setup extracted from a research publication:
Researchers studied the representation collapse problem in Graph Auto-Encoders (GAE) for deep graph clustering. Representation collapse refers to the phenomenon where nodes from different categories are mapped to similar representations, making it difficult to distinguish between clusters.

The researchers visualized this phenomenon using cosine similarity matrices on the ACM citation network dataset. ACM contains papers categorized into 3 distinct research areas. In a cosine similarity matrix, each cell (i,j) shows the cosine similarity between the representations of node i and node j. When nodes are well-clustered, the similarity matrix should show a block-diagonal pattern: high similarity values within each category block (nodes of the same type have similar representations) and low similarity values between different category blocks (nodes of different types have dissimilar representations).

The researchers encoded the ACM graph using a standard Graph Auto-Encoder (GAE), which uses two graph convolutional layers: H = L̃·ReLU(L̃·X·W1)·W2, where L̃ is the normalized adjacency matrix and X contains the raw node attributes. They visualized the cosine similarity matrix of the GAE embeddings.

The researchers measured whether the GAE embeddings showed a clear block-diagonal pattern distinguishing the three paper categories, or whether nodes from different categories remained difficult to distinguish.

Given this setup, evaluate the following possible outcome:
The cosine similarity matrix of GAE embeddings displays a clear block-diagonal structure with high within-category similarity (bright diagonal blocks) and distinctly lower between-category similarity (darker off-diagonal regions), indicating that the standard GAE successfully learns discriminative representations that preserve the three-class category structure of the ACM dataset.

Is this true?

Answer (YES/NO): NO